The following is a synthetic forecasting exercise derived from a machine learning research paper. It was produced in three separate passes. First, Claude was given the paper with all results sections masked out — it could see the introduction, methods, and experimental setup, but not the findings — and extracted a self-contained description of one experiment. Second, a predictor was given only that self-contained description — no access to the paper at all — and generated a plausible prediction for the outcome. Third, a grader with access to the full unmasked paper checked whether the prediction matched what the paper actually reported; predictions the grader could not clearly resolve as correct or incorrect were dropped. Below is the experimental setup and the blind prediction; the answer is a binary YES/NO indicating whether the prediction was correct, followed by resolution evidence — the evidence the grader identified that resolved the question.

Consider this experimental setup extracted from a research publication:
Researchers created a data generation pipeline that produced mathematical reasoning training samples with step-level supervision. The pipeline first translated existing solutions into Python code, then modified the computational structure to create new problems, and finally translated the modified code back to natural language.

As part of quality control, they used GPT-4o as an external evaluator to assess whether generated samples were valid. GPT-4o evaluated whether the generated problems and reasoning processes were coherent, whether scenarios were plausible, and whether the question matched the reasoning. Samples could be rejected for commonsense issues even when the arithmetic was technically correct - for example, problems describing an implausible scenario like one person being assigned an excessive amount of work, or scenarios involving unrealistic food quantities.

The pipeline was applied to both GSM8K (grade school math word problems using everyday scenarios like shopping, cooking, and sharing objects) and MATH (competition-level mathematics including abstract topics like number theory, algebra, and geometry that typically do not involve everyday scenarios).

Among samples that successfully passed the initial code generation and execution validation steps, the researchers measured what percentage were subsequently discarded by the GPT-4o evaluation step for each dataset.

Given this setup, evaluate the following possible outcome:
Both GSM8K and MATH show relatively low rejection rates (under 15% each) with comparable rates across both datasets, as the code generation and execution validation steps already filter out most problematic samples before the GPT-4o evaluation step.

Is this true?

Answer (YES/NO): NO